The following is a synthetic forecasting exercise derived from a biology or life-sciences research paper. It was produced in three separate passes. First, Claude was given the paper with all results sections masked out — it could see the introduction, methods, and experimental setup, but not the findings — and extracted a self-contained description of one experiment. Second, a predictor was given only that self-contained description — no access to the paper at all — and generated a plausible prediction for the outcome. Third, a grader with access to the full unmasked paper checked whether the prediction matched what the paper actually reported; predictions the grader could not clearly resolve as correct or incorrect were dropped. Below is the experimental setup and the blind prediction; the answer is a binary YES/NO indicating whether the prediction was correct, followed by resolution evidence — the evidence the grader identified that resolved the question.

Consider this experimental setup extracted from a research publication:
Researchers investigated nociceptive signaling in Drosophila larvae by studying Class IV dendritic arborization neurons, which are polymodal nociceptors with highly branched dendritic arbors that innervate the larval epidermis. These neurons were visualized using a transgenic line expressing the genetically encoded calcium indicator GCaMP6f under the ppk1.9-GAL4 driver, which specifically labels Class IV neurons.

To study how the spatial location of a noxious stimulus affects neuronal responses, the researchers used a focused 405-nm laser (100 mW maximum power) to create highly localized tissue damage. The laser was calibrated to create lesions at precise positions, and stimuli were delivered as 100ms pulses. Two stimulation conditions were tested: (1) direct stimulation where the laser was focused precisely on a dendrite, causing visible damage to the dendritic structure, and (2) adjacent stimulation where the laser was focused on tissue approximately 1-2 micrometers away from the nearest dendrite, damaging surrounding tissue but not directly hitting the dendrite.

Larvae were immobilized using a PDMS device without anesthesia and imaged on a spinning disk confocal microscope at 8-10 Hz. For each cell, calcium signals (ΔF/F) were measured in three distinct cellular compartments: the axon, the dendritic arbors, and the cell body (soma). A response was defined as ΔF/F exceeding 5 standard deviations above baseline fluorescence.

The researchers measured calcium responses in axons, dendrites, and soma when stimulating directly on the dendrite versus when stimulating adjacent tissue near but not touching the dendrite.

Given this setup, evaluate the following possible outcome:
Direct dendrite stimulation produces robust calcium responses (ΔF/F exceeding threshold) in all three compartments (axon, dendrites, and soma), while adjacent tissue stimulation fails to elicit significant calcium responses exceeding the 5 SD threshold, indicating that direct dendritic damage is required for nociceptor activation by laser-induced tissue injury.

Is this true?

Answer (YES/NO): NO